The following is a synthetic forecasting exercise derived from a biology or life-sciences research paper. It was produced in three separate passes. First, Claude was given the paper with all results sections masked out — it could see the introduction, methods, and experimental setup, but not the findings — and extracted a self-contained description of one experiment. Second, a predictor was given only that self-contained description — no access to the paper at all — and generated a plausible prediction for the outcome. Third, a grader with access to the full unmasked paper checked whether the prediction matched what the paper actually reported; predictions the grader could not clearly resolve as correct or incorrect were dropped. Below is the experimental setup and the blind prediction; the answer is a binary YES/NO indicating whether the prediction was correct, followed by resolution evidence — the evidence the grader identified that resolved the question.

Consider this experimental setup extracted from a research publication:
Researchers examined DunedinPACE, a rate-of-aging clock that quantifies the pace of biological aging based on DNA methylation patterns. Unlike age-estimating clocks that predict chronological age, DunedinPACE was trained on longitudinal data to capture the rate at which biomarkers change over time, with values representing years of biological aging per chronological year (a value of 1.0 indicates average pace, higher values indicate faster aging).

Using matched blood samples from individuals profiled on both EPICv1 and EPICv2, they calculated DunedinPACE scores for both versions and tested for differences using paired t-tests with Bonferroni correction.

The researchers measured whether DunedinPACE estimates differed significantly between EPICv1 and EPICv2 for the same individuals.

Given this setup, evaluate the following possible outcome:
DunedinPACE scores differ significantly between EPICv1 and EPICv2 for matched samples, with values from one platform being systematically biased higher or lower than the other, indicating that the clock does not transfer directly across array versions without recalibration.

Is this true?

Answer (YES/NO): YES